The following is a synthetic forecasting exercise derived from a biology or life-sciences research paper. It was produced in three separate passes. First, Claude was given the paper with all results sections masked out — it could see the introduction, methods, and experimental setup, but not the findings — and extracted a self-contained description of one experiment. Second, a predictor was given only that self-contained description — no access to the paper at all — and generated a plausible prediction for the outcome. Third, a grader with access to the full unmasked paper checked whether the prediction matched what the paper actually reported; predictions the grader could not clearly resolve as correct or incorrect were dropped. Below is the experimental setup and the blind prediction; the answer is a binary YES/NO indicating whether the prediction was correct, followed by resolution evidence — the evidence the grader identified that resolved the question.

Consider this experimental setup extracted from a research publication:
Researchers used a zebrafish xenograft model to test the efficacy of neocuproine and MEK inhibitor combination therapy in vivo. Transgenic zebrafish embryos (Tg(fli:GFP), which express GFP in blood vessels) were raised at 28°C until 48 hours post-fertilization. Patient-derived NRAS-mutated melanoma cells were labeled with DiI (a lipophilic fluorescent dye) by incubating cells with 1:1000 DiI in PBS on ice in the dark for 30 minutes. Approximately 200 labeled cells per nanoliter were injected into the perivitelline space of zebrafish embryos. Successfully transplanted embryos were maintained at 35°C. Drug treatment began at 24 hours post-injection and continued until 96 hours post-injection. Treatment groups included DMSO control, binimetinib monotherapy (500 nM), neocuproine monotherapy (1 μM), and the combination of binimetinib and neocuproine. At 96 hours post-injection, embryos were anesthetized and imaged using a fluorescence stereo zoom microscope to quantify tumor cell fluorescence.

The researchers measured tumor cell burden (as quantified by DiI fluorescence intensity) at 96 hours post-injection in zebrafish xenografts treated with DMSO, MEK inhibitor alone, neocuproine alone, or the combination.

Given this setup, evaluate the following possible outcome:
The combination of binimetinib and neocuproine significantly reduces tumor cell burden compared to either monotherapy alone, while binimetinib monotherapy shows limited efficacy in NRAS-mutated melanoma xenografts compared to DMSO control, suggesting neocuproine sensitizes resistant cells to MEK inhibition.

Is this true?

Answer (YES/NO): NO